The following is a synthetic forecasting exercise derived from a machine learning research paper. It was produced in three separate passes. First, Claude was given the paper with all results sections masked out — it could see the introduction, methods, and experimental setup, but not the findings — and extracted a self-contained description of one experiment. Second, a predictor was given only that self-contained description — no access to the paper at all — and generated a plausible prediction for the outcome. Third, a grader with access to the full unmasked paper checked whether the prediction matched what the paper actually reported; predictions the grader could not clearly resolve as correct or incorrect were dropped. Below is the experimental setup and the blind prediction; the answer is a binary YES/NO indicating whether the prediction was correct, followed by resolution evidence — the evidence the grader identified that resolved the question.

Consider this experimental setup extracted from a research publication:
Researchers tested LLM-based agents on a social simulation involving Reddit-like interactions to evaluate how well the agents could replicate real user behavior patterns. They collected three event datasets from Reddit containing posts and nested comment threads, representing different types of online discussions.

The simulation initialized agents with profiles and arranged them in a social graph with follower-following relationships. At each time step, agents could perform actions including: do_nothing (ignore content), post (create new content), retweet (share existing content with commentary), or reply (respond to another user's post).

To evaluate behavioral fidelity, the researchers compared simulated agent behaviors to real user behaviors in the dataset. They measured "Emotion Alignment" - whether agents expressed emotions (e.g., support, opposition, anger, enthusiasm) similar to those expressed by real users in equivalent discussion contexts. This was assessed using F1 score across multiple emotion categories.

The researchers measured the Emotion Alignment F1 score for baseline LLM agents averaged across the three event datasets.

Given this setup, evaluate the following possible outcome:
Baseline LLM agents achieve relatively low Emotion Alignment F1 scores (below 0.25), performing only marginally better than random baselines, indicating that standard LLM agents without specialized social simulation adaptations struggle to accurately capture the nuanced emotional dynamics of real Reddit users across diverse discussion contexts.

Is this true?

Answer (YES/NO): NO